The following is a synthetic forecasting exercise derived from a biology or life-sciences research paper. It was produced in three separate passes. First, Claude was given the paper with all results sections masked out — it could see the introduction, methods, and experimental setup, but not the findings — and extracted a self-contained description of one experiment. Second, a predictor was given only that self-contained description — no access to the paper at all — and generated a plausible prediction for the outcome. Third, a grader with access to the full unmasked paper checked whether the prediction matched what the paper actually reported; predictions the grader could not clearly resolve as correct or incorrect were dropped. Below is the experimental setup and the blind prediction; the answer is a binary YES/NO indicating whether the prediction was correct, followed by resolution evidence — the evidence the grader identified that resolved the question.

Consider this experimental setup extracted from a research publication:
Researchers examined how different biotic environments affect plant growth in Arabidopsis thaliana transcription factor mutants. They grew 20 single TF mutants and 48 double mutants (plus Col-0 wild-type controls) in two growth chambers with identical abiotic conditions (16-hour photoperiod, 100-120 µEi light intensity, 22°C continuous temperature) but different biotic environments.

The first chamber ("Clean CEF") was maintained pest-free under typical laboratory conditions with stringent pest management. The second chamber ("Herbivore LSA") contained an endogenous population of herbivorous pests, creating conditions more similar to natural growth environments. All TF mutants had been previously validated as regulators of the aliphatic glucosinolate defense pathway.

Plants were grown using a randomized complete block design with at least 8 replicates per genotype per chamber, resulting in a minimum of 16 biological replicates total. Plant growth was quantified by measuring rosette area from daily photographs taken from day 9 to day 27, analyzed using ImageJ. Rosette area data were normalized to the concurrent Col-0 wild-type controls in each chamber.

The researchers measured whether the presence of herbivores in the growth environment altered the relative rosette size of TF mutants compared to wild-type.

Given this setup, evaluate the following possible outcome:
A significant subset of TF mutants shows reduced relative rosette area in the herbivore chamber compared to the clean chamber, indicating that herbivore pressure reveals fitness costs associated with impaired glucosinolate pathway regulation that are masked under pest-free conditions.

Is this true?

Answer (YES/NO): NO